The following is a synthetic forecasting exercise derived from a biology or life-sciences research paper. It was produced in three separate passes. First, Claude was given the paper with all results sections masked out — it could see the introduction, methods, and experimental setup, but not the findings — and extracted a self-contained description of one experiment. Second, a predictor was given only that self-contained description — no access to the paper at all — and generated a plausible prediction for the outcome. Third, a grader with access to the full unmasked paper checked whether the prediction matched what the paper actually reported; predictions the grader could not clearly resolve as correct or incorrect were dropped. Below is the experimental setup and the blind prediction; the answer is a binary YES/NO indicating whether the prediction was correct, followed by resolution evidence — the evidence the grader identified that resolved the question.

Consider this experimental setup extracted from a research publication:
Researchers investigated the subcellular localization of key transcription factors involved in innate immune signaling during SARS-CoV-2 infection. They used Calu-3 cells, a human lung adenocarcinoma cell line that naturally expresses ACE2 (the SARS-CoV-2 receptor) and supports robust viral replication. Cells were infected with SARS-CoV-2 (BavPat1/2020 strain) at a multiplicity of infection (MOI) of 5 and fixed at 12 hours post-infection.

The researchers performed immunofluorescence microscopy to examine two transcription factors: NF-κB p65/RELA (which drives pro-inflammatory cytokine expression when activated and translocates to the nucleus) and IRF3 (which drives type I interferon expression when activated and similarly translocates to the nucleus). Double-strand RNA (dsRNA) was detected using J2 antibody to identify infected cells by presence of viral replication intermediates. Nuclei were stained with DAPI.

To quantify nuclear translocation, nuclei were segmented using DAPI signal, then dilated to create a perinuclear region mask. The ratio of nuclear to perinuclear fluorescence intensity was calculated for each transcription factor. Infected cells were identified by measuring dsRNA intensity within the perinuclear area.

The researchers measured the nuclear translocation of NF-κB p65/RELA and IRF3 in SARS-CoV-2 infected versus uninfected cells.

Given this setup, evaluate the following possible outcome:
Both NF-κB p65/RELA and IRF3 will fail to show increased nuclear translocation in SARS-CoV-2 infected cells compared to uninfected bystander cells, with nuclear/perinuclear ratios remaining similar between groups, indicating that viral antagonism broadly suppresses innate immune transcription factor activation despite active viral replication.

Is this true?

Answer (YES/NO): NO